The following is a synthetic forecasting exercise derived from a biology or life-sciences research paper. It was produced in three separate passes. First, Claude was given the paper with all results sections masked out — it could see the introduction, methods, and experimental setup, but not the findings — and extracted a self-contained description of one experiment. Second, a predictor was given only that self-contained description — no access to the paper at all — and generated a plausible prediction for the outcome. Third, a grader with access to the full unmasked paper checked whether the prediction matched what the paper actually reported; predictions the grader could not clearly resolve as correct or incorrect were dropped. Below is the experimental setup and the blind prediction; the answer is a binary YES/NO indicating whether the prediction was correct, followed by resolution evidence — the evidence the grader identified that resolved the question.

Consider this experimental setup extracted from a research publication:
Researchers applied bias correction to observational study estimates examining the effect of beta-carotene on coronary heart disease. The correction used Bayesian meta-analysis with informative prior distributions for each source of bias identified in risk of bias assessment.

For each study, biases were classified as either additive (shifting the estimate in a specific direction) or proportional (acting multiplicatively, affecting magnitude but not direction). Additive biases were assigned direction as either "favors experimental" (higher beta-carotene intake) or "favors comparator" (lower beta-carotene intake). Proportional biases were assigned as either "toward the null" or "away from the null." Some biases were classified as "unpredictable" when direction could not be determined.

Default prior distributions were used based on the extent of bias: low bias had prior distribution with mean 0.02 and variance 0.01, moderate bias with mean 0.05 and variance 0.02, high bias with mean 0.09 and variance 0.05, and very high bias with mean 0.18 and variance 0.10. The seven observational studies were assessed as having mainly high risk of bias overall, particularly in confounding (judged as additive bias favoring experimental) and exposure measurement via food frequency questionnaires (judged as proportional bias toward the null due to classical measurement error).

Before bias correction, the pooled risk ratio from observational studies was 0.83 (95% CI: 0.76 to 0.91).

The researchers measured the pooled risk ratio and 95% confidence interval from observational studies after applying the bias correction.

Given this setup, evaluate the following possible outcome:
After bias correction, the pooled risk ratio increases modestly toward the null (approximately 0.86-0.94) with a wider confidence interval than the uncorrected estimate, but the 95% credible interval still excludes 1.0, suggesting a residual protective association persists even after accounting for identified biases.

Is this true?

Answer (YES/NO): NO